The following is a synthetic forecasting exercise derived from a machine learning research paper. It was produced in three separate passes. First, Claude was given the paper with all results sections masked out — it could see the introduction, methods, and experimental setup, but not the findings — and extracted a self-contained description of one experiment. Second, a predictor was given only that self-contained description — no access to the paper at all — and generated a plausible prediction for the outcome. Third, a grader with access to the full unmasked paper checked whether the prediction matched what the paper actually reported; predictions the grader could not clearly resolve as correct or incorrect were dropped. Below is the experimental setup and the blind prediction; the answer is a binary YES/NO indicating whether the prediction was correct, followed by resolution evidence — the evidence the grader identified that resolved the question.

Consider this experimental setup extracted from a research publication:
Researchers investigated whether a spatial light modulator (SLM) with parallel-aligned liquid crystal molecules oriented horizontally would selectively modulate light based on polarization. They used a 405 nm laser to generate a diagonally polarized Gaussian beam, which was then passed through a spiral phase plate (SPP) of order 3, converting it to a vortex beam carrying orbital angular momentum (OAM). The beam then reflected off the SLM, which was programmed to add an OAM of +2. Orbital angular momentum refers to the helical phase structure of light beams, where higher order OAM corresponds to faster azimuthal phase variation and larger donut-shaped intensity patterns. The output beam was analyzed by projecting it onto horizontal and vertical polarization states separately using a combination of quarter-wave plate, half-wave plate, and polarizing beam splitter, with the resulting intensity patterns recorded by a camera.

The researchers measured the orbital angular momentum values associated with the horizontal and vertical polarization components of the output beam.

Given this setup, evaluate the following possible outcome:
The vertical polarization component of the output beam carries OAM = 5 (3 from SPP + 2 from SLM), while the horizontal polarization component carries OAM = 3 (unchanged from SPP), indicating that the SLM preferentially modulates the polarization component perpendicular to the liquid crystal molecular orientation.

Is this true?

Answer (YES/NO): NO